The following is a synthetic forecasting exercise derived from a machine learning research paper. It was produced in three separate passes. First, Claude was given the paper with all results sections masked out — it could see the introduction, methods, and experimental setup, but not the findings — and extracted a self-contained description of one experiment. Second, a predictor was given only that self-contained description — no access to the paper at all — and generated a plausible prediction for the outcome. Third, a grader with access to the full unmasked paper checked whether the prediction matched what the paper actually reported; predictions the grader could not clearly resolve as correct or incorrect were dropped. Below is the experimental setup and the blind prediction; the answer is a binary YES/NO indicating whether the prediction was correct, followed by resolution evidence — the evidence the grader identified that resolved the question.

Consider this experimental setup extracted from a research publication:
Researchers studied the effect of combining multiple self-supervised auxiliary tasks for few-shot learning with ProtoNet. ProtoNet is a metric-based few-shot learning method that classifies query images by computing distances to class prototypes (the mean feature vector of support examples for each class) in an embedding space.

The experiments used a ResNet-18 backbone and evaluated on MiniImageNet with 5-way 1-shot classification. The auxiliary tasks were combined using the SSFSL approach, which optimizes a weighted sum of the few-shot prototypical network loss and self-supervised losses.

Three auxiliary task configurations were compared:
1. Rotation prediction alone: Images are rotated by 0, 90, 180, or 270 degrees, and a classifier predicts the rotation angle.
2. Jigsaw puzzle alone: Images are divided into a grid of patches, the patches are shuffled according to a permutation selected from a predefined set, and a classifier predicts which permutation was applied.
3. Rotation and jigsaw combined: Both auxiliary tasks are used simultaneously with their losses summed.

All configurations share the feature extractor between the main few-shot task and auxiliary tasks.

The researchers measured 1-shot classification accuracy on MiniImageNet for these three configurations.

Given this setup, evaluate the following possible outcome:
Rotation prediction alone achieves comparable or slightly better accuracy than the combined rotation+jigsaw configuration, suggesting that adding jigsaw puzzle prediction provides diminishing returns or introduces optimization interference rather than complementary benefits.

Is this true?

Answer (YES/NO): NO